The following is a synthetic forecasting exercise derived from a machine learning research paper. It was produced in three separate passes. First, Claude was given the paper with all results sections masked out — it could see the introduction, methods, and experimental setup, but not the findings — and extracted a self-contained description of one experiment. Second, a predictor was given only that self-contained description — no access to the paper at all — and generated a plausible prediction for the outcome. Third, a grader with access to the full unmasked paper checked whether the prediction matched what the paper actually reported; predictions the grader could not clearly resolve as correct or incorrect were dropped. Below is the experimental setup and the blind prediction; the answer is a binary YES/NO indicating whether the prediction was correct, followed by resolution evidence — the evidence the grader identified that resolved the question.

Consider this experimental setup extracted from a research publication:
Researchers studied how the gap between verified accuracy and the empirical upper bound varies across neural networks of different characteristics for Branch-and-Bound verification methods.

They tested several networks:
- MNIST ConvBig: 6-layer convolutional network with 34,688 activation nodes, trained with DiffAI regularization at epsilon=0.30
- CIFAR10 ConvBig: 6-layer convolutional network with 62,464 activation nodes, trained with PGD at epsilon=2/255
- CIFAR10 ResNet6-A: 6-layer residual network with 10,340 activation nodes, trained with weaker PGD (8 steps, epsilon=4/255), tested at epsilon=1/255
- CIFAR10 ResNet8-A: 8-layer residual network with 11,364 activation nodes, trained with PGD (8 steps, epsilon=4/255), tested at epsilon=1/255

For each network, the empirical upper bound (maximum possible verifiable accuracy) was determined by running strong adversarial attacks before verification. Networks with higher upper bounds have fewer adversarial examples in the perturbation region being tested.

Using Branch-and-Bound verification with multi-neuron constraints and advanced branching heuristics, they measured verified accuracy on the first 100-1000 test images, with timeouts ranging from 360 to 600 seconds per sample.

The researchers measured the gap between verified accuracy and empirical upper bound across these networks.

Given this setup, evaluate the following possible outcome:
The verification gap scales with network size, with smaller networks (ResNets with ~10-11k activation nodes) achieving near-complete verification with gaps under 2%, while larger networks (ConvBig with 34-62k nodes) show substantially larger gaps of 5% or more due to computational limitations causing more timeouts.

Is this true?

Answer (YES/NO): NO